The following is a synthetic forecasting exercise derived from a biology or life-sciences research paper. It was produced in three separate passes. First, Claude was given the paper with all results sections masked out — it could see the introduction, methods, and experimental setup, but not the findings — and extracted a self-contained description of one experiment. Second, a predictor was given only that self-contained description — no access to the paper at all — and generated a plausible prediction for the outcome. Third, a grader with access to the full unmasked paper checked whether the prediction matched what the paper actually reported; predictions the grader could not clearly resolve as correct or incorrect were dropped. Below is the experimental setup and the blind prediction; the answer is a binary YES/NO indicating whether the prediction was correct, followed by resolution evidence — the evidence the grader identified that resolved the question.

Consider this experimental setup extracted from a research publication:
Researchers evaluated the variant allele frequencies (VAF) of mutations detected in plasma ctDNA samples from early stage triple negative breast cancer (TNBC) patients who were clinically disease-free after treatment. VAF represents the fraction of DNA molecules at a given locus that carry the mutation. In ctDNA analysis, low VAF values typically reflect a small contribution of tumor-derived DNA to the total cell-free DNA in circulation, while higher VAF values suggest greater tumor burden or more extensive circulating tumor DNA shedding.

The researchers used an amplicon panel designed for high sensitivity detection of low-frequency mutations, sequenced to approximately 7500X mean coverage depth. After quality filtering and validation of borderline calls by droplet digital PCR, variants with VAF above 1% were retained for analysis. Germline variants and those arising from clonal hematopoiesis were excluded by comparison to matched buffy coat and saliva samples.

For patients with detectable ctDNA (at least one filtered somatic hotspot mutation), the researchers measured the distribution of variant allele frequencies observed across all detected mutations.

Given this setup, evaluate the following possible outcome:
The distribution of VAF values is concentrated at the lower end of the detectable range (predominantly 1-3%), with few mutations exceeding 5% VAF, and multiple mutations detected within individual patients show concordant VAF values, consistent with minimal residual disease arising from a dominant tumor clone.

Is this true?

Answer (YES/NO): NO